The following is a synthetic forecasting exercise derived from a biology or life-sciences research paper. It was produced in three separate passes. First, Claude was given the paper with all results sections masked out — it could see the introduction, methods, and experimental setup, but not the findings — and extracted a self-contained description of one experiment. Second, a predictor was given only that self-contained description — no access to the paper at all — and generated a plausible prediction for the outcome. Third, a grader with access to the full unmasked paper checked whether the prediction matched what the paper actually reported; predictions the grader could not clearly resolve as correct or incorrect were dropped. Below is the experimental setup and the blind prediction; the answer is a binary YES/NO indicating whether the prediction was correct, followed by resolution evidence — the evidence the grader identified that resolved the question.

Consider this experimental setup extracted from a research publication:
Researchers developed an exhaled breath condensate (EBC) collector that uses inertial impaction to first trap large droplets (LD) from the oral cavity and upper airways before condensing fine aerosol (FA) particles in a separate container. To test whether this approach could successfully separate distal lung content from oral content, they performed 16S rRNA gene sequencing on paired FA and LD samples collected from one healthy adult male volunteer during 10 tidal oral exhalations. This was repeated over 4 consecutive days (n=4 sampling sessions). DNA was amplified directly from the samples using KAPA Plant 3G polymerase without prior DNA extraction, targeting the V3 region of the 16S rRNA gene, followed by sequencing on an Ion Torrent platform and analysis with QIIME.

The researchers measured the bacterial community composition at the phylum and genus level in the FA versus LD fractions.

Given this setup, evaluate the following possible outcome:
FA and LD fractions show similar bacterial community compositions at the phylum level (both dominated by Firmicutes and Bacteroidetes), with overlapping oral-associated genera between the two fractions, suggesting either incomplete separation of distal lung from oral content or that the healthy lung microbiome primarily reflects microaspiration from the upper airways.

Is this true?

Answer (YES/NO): NO